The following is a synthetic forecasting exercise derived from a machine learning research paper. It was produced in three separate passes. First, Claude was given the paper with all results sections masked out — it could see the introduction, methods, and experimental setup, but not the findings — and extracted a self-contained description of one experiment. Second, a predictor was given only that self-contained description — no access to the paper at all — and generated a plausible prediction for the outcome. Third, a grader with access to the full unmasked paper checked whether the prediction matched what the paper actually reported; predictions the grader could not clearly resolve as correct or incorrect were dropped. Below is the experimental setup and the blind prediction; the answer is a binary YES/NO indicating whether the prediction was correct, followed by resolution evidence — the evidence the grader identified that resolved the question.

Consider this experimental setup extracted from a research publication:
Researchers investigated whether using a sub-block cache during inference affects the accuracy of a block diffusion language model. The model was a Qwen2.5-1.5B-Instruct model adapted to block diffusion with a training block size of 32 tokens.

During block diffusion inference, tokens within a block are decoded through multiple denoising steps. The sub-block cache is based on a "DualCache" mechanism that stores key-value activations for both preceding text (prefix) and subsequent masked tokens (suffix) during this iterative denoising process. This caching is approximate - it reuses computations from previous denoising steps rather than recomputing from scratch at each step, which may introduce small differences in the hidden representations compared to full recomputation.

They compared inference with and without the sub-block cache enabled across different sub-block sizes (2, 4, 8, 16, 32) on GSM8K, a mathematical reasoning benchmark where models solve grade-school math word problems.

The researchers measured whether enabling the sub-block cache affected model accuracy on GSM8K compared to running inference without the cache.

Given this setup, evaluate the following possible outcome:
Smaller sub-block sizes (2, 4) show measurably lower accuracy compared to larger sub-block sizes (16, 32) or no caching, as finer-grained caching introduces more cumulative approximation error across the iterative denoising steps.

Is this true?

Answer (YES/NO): NO